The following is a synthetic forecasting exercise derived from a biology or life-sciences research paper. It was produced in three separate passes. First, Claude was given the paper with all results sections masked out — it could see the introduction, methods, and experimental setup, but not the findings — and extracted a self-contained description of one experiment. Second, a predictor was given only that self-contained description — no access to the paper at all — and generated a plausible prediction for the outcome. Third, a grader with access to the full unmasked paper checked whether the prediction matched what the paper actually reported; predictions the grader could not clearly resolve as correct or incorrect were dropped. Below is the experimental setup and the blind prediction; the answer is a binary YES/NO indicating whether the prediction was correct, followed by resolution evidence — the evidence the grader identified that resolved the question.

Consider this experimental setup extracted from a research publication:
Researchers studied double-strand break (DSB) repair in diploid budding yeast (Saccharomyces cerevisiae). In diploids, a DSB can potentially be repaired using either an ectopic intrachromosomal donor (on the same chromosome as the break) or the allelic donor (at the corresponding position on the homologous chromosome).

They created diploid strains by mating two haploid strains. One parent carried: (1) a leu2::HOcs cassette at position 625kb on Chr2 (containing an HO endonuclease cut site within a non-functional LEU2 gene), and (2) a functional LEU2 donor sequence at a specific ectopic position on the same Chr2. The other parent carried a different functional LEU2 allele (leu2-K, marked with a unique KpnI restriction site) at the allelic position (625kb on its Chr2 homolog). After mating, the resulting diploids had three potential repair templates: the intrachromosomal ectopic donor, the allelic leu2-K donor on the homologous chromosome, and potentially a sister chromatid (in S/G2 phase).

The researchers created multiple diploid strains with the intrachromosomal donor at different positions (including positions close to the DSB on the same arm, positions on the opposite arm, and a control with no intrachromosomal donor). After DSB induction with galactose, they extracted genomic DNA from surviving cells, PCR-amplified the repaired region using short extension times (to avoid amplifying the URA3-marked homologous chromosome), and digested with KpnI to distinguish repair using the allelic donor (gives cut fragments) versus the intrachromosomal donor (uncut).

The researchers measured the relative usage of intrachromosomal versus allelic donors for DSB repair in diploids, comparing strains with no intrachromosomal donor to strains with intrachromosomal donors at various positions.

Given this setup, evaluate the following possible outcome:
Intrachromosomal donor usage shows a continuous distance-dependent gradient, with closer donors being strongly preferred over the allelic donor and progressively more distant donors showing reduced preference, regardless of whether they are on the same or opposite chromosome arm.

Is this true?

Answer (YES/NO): YES